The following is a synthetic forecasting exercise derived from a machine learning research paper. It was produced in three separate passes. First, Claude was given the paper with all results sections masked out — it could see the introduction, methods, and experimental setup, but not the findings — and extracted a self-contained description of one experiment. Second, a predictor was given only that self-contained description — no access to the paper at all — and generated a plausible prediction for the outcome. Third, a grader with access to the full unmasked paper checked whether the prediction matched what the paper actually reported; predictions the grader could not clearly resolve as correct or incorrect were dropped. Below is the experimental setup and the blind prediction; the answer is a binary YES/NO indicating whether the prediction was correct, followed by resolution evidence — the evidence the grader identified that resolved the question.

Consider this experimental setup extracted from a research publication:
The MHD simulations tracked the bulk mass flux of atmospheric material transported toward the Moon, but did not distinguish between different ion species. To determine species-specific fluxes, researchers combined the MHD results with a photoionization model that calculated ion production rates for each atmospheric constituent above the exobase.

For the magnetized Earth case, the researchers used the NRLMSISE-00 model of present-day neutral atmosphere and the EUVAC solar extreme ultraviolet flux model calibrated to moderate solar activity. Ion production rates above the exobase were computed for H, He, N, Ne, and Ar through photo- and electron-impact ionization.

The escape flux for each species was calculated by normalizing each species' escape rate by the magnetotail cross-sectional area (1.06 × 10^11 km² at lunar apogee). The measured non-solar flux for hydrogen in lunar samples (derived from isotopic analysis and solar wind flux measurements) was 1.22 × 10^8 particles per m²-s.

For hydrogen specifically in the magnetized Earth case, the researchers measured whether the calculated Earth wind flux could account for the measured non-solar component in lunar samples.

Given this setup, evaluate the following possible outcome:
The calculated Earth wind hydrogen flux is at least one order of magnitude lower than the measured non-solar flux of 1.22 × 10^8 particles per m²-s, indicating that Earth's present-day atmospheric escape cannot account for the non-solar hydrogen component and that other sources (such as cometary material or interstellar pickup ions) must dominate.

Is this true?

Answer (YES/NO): YES